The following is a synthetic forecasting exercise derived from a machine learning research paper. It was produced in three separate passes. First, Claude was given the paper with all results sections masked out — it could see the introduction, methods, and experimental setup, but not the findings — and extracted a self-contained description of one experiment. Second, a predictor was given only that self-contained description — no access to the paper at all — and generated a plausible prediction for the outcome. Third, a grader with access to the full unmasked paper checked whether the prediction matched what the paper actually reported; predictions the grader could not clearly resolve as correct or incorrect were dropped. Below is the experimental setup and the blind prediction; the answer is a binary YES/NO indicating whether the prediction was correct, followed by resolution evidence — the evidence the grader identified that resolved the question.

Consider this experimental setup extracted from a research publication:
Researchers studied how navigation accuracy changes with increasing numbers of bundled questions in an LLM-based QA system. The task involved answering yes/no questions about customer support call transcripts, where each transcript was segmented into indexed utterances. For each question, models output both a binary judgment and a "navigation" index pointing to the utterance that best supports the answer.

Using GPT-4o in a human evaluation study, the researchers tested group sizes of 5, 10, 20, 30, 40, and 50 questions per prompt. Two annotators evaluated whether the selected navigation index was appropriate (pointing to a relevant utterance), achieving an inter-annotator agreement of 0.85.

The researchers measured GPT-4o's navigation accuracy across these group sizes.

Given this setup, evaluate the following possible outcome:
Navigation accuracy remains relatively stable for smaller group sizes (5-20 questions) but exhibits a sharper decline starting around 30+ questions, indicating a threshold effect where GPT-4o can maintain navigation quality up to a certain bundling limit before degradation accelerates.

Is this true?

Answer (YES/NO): NO